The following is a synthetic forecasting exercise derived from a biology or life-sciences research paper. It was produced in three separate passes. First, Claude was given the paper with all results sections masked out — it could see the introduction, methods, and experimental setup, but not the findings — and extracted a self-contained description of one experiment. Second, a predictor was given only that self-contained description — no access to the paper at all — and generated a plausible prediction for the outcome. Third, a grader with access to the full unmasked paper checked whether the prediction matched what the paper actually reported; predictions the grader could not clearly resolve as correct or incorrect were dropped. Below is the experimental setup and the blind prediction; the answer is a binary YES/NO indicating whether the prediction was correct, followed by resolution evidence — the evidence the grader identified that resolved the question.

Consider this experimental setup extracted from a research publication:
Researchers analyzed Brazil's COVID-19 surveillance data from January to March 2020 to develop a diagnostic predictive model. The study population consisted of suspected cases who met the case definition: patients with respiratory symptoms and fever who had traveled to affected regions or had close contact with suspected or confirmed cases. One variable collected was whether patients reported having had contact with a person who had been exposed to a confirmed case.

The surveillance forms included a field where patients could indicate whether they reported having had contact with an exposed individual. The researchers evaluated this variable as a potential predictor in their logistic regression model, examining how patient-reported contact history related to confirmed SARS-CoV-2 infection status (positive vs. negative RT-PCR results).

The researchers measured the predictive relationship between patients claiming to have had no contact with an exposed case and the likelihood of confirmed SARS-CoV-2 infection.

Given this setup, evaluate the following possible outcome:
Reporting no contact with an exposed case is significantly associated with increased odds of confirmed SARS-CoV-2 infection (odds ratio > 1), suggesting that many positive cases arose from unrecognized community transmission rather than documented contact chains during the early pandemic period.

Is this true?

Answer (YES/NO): NO